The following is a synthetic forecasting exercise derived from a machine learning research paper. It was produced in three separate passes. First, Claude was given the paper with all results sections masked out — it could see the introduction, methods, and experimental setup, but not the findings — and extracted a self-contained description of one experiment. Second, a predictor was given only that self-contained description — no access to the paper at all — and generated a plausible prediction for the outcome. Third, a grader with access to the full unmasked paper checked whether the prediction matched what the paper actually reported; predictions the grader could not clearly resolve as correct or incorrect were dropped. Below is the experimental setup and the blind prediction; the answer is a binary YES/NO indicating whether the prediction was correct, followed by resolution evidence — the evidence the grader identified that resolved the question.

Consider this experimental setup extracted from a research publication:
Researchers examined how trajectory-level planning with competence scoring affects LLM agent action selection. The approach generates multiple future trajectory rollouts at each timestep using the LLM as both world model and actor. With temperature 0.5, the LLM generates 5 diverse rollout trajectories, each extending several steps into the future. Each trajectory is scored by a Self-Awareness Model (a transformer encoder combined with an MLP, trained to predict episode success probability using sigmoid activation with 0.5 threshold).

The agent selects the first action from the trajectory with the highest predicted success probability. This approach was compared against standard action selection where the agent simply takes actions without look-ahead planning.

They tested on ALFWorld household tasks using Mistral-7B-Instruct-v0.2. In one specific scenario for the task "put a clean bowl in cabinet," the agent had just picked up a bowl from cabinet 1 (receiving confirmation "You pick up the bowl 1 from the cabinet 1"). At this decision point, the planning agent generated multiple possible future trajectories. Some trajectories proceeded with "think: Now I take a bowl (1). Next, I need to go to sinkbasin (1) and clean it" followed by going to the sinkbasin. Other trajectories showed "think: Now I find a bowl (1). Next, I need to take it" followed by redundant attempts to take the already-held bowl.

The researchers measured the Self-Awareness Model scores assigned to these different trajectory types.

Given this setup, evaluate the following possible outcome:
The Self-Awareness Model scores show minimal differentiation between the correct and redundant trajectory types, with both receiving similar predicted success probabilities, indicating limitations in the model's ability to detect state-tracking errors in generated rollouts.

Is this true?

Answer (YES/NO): NO